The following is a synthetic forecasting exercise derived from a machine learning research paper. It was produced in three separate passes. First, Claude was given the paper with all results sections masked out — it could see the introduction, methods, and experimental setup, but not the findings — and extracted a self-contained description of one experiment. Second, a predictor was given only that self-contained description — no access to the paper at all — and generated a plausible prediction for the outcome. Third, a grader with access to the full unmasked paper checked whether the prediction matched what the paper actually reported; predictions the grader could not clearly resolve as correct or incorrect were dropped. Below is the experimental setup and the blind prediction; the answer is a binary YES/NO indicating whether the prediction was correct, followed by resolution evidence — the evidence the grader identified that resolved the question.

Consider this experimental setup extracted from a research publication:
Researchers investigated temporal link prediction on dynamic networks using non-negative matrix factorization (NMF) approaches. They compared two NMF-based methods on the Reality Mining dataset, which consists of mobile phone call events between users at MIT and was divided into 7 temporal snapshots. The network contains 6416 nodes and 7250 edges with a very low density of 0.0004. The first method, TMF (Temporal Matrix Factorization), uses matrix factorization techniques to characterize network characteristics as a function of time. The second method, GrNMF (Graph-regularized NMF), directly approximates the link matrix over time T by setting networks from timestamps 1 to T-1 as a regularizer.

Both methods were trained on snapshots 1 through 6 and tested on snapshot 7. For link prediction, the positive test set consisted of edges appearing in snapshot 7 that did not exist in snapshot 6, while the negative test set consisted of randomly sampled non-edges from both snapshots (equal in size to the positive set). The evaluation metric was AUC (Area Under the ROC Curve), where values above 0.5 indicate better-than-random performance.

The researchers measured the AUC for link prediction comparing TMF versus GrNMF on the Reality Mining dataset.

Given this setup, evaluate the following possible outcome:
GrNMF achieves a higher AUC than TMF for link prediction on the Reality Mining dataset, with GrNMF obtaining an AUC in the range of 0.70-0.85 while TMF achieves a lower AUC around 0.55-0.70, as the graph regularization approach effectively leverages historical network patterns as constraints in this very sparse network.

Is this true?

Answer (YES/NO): NO